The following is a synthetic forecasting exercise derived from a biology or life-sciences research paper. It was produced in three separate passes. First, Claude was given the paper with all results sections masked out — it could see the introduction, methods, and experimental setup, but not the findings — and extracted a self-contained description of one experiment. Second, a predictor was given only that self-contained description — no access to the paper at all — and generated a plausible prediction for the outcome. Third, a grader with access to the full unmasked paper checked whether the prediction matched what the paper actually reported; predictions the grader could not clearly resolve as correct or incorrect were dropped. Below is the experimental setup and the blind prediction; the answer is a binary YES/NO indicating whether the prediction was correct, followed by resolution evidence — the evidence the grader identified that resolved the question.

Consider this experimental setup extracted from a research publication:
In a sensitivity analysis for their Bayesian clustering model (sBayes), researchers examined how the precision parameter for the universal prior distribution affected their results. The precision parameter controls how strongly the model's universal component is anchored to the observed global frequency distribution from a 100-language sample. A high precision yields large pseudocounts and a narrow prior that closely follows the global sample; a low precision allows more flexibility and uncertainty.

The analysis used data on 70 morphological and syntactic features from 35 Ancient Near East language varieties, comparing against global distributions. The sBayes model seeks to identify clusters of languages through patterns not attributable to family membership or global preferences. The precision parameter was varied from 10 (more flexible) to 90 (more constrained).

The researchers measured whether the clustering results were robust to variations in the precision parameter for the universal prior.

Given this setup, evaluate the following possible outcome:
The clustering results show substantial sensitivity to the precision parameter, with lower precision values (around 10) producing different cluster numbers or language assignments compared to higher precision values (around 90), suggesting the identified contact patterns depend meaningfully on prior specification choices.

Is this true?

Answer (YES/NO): NO